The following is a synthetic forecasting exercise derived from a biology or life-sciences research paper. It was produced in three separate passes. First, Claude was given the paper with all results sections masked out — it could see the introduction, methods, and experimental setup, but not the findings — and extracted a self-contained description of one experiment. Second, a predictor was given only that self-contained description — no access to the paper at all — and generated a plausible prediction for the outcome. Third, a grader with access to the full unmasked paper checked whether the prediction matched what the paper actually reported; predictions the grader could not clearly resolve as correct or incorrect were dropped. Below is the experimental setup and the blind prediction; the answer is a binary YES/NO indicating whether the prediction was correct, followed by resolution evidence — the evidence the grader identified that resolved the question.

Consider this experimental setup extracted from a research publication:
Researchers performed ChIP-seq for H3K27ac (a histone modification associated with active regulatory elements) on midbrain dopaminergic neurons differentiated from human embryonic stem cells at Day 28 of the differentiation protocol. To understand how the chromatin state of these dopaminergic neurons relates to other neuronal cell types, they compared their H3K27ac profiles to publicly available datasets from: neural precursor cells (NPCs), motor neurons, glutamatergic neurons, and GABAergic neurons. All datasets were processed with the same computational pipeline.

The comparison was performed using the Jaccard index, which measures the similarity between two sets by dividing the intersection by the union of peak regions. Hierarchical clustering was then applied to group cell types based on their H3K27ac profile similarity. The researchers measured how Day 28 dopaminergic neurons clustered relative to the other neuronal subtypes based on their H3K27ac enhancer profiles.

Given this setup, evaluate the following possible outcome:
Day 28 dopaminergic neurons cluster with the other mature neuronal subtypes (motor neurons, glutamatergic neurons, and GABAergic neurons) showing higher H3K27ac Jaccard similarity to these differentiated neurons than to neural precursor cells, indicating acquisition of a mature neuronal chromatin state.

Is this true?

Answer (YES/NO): NO